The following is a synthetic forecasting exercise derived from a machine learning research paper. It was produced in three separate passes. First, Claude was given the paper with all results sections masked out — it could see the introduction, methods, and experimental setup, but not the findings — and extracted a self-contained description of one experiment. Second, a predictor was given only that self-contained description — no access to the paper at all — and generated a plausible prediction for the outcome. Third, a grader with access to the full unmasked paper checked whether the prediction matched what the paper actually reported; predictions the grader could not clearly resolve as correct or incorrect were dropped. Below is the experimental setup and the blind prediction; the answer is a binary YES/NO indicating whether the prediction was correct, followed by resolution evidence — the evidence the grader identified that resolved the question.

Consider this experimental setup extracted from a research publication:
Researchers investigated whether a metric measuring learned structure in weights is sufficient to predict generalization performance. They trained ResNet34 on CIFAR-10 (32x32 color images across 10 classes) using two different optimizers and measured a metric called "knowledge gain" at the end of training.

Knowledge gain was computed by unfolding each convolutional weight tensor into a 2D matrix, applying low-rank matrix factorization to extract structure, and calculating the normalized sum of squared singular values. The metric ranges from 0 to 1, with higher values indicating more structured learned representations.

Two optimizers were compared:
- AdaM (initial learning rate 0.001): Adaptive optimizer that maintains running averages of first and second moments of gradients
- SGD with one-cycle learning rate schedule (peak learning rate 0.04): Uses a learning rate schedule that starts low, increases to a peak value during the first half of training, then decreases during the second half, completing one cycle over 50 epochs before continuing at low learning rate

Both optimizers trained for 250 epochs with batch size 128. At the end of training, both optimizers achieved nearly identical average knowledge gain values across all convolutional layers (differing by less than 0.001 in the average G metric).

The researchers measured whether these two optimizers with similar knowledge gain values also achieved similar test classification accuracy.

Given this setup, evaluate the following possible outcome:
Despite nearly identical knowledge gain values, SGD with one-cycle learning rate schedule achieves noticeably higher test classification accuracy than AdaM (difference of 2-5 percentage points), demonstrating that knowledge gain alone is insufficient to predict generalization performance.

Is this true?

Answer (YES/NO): NO